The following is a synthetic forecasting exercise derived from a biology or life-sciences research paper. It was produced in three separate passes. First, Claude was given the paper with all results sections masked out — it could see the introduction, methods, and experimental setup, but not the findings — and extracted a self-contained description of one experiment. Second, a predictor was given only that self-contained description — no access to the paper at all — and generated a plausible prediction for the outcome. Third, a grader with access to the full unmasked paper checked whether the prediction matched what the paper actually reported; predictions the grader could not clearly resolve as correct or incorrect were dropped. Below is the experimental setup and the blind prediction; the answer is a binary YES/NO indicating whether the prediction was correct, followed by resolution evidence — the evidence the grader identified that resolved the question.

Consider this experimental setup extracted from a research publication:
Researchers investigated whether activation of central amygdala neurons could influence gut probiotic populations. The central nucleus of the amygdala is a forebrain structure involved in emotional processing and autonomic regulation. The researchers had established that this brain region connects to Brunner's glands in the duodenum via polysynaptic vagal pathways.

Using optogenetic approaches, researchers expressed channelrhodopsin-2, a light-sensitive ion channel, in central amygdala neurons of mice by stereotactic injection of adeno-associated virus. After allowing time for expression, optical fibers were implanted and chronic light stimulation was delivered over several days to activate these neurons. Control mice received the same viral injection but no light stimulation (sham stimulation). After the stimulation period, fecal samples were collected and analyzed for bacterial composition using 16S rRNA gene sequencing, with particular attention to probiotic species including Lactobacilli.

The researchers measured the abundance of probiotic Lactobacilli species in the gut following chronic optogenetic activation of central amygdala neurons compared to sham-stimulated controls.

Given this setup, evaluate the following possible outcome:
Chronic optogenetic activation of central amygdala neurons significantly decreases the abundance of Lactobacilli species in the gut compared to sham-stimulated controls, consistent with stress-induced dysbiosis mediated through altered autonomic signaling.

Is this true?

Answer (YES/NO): NO